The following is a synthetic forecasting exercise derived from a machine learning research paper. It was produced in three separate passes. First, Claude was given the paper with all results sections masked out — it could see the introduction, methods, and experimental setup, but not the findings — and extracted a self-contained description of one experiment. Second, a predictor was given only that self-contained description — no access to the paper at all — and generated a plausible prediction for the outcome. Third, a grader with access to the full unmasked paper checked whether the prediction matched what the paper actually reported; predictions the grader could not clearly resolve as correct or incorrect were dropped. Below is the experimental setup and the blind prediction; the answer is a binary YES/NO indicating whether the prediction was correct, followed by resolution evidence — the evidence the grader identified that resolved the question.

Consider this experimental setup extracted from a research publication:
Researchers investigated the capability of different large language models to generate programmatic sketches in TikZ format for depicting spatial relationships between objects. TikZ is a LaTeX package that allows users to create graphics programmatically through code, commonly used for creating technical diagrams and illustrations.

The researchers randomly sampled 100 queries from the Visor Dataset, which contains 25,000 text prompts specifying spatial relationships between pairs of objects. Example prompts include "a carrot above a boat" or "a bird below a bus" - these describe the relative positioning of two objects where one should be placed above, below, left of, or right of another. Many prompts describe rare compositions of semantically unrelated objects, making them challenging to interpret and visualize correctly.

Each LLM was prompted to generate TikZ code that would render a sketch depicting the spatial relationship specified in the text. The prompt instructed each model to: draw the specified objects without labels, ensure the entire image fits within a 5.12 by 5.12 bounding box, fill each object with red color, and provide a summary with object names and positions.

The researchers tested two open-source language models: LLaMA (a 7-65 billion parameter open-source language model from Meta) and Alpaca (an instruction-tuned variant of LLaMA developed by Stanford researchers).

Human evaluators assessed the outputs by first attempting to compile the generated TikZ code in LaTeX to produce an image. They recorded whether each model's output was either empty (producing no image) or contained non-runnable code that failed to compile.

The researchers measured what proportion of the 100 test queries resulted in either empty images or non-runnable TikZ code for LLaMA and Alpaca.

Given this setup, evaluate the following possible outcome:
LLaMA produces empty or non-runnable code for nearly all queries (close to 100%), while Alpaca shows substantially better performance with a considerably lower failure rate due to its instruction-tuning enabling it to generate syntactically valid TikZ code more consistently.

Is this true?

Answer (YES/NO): NO